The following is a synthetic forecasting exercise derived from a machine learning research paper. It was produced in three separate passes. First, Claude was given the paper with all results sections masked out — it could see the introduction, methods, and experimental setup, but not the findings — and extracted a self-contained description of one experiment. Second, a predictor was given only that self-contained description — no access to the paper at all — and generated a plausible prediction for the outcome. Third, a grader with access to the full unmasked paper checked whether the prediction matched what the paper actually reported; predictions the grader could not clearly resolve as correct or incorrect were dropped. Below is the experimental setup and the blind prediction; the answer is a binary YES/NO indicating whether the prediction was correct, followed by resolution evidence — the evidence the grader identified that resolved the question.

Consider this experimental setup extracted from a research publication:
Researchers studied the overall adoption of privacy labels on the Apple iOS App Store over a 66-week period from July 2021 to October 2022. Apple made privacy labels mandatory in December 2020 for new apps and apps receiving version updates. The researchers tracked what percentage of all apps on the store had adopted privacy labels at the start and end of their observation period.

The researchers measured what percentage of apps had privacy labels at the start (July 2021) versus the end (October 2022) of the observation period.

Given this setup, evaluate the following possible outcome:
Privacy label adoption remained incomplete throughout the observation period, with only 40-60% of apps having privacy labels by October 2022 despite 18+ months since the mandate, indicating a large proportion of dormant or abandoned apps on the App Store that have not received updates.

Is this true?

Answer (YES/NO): NO